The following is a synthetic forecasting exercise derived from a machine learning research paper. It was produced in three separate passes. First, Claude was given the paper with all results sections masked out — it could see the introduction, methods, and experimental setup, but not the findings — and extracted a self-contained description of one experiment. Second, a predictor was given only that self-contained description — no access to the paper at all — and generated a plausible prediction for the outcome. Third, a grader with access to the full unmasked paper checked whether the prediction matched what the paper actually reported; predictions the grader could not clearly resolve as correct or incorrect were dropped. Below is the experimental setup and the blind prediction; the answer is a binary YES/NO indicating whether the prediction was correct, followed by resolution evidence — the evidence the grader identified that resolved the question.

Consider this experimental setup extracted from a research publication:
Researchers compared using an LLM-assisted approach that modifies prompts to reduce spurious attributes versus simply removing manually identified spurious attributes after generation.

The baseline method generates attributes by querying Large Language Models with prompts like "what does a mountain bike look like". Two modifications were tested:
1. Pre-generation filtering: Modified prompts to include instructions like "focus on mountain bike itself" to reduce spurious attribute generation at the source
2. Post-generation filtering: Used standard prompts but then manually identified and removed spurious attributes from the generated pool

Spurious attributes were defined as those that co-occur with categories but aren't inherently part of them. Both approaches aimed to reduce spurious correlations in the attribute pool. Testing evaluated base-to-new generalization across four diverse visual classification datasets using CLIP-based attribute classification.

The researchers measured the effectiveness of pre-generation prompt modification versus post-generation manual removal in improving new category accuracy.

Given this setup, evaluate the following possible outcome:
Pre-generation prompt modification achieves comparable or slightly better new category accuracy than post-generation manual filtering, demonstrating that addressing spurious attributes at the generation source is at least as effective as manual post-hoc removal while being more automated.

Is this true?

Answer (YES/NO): NO